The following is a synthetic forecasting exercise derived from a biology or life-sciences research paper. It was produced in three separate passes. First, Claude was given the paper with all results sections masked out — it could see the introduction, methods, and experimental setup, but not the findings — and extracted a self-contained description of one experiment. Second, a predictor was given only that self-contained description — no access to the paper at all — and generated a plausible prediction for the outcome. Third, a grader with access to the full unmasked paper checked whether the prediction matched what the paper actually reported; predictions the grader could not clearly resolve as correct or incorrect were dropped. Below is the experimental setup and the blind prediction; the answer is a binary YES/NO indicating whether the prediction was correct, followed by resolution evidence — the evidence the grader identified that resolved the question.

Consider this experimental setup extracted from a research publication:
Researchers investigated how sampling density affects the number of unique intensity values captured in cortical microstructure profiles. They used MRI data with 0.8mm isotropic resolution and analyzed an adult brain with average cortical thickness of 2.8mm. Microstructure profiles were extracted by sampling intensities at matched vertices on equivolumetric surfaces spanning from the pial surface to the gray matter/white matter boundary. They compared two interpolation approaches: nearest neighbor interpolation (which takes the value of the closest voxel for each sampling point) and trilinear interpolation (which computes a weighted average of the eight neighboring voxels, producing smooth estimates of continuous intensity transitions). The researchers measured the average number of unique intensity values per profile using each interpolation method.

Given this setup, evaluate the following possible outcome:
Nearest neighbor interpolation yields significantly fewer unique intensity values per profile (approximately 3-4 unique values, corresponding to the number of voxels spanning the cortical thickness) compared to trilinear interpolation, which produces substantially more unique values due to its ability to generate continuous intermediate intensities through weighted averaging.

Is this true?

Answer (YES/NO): NO